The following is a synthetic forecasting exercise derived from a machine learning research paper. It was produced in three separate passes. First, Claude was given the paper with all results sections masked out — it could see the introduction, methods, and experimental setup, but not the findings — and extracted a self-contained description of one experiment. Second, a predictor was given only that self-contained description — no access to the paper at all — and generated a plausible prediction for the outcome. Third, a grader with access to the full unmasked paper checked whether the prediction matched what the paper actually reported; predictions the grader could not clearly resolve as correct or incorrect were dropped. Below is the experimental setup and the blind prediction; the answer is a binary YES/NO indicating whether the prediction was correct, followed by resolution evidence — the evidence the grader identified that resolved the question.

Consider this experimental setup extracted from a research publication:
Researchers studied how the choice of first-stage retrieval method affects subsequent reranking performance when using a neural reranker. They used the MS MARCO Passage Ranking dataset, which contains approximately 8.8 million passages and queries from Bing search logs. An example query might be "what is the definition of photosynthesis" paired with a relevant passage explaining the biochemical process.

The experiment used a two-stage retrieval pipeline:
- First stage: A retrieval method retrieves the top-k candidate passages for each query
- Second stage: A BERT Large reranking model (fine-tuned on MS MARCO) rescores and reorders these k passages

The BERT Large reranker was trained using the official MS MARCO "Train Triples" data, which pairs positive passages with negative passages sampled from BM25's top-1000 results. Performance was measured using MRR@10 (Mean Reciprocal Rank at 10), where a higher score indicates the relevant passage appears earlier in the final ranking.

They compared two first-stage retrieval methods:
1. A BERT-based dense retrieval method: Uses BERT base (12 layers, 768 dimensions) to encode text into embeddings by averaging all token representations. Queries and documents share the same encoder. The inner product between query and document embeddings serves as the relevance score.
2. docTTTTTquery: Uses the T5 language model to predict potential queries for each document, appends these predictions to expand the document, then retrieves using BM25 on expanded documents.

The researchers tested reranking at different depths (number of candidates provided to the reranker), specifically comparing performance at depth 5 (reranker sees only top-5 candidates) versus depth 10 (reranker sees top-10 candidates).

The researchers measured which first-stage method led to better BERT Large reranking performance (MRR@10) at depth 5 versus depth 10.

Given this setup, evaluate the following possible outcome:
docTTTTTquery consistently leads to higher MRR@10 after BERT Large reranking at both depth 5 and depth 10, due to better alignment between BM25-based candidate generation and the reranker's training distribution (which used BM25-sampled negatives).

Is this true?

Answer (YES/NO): NO